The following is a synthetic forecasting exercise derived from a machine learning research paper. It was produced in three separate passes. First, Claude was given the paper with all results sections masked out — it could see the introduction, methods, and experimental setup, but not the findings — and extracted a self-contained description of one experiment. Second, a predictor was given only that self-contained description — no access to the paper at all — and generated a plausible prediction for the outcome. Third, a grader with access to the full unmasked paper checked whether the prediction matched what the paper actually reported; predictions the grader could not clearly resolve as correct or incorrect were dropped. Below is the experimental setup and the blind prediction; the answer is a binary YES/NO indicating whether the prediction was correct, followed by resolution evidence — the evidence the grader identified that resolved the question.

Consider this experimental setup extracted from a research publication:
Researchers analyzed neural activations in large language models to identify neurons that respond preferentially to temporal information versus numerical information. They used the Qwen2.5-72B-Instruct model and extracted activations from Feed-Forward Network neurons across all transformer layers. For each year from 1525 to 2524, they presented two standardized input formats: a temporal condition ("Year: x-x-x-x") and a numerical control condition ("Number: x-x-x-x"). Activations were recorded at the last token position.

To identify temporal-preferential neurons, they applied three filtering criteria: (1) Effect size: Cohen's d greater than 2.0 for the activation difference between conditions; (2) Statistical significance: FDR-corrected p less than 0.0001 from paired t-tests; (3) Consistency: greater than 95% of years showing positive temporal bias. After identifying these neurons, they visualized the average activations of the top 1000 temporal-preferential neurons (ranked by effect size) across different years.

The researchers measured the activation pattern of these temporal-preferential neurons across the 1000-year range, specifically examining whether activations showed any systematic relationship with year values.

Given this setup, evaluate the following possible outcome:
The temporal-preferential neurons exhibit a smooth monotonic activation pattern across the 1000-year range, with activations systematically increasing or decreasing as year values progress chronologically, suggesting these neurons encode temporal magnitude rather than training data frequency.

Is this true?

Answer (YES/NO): NO